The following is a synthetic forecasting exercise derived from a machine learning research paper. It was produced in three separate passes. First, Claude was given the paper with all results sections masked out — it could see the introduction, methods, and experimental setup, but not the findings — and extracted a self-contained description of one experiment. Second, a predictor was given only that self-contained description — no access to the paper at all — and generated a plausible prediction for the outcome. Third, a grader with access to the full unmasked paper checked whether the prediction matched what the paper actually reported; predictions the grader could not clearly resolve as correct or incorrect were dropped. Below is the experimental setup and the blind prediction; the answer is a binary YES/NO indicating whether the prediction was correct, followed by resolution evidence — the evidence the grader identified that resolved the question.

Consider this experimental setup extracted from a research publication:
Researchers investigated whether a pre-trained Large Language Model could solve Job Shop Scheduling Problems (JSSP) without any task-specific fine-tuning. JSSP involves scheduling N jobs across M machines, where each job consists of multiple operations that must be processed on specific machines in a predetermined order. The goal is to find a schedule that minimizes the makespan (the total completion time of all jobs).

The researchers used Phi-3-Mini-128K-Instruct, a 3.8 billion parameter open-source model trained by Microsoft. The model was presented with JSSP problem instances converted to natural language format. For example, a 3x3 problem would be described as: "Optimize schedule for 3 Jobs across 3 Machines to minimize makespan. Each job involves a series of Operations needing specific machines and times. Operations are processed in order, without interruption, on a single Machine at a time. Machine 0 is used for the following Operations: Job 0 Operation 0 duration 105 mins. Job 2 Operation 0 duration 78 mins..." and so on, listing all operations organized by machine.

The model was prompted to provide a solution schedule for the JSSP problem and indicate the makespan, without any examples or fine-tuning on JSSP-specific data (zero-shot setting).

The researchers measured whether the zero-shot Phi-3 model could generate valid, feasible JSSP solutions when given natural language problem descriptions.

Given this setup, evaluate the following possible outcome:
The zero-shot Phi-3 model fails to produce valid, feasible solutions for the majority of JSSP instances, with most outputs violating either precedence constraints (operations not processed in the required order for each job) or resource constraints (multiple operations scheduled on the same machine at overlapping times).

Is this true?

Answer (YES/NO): NO